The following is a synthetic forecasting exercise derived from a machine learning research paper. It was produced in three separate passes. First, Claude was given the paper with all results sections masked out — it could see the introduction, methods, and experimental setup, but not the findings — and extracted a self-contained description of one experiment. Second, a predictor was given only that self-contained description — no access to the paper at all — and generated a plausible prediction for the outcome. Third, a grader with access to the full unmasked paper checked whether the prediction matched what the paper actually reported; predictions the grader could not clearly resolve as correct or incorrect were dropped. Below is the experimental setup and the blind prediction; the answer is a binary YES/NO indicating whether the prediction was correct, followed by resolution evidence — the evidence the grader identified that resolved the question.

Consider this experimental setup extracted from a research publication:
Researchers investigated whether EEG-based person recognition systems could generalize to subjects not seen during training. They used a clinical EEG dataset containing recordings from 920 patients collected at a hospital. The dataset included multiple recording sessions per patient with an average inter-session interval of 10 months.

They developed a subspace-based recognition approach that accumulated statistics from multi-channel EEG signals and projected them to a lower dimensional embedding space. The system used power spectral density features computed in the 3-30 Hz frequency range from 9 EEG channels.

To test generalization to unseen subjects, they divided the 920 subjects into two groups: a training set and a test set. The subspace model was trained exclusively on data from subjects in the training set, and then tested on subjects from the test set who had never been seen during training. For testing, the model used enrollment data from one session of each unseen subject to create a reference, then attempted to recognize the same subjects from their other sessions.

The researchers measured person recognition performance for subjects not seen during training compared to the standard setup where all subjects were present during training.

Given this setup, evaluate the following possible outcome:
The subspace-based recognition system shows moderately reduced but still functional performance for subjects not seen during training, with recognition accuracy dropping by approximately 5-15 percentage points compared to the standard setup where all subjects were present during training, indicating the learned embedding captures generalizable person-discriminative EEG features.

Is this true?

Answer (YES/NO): YES